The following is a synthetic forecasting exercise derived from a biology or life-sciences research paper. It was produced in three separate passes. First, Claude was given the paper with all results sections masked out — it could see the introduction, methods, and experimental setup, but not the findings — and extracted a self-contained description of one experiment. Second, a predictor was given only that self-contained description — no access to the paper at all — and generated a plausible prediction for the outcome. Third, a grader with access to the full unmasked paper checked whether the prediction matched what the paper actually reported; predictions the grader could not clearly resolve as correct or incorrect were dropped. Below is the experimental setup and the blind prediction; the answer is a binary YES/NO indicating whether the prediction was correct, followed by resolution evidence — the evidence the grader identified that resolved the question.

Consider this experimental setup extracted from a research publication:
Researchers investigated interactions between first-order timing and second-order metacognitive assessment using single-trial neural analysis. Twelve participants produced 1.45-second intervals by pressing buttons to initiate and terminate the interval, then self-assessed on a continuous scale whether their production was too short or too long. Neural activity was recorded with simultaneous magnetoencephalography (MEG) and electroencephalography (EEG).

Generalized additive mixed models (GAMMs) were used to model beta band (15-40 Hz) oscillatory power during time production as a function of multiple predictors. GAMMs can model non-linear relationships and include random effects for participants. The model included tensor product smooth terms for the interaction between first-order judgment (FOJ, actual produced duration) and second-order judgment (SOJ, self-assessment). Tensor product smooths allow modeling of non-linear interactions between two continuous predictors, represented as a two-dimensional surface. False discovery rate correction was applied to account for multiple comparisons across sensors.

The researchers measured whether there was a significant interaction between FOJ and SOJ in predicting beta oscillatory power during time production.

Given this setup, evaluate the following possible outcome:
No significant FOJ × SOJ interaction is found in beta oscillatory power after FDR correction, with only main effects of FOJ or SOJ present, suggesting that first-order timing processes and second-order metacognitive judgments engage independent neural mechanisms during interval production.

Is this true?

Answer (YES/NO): NO